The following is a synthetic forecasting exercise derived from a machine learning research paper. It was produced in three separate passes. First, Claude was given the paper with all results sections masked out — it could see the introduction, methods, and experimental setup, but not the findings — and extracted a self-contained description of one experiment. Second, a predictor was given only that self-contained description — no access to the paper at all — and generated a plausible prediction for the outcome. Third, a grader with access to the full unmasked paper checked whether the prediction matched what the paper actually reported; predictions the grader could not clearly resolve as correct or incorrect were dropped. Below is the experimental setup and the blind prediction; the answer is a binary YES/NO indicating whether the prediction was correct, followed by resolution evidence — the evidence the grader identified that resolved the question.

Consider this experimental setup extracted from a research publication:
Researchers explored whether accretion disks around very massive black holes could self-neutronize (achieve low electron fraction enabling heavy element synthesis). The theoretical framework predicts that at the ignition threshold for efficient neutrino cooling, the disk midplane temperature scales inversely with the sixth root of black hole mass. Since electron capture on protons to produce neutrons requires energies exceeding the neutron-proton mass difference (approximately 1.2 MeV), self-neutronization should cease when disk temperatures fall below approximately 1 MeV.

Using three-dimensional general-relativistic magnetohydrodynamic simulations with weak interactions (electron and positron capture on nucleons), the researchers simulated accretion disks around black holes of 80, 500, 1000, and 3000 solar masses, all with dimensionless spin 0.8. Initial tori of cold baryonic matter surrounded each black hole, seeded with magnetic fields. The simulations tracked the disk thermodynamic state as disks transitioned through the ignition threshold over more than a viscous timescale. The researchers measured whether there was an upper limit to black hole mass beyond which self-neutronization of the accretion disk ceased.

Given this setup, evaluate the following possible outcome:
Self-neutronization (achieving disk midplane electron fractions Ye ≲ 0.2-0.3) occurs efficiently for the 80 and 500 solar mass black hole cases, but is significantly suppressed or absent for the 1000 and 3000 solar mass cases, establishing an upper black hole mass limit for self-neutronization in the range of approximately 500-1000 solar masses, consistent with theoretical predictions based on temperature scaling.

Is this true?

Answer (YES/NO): NO